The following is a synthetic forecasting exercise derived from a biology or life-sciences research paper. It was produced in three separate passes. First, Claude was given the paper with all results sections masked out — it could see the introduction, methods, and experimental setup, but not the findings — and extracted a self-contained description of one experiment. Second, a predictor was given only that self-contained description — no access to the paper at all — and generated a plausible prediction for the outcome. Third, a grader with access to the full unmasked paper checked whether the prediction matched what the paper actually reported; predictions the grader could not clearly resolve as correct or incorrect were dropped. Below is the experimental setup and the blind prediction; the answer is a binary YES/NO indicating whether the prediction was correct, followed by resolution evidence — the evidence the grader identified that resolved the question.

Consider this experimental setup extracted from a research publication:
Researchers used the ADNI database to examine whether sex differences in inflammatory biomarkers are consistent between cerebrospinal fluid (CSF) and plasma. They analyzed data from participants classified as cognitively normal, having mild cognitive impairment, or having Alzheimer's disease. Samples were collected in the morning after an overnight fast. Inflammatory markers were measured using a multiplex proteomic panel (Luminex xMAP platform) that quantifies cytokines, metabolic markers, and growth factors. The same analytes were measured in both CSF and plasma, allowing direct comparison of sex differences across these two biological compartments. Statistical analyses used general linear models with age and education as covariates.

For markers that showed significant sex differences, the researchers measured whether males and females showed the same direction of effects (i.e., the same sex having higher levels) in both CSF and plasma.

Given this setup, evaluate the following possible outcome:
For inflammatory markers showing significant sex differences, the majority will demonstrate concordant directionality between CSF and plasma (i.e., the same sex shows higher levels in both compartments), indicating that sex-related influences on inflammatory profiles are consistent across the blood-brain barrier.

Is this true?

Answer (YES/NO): NO